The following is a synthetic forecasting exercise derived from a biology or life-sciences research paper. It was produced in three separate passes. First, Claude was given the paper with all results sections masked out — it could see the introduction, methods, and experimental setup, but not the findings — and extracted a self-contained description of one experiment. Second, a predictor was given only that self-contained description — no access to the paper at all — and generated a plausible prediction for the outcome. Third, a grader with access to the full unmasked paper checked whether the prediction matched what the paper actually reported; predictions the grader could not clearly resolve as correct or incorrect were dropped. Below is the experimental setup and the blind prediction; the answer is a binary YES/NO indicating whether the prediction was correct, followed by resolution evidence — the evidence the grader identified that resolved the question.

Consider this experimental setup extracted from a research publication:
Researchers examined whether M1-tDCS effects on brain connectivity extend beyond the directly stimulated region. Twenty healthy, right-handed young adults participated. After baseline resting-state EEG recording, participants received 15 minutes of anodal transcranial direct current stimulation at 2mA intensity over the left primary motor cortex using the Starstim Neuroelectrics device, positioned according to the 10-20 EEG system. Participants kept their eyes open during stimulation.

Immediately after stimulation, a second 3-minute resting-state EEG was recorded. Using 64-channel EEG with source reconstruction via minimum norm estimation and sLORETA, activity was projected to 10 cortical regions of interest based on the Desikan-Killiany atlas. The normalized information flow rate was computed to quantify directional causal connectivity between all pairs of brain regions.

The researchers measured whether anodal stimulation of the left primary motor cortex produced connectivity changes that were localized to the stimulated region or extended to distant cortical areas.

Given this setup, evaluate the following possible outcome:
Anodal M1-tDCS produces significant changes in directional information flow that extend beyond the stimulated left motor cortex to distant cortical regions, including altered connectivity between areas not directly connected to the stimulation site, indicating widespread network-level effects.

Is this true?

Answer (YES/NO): YES